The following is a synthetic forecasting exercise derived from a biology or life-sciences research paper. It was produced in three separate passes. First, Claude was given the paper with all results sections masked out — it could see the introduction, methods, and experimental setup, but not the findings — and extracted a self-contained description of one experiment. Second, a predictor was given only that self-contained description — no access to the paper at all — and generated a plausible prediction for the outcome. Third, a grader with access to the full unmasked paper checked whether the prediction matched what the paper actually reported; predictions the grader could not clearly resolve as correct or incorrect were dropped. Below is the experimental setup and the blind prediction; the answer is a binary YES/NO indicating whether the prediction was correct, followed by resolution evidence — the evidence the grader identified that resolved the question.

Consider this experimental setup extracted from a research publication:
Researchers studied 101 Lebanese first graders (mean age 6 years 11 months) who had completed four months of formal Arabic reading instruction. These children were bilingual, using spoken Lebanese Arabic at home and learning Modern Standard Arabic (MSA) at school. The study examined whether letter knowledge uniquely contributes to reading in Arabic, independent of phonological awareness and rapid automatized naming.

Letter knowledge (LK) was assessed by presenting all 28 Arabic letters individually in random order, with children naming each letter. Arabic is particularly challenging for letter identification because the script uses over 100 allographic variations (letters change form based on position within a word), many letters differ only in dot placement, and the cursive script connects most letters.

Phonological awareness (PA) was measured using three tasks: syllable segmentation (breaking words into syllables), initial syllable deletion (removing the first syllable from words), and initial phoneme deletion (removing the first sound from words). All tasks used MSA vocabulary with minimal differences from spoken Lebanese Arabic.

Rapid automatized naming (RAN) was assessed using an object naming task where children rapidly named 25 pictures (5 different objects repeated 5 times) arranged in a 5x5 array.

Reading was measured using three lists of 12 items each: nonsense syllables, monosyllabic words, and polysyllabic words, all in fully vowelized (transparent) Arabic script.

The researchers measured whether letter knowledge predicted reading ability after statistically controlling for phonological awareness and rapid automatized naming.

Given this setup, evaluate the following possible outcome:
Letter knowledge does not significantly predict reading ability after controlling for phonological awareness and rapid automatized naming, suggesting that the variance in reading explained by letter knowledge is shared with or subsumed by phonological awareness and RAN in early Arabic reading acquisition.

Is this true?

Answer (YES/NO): NO